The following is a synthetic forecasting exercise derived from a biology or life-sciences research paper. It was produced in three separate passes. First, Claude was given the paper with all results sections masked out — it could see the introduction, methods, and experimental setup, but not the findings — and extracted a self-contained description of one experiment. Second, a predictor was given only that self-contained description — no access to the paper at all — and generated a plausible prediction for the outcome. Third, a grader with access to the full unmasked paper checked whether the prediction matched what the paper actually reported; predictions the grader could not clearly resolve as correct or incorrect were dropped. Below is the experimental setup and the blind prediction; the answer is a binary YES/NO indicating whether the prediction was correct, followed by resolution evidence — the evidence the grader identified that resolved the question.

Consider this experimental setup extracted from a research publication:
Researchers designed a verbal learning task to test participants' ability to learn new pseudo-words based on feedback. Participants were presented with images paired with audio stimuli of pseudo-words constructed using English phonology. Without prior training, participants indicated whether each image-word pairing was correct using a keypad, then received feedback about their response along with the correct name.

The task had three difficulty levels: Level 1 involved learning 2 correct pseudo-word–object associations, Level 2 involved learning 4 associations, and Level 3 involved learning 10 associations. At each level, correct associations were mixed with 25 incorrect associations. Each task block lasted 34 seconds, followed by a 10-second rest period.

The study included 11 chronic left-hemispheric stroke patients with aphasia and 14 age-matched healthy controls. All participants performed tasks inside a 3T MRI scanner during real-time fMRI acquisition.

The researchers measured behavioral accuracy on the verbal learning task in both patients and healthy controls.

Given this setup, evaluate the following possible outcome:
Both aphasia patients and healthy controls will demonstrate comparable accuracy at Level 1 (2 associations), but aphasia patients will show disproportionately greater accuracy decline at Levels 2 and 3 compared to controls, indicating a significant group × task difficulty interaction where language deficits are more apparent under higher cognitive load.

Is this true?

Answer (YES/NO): NO